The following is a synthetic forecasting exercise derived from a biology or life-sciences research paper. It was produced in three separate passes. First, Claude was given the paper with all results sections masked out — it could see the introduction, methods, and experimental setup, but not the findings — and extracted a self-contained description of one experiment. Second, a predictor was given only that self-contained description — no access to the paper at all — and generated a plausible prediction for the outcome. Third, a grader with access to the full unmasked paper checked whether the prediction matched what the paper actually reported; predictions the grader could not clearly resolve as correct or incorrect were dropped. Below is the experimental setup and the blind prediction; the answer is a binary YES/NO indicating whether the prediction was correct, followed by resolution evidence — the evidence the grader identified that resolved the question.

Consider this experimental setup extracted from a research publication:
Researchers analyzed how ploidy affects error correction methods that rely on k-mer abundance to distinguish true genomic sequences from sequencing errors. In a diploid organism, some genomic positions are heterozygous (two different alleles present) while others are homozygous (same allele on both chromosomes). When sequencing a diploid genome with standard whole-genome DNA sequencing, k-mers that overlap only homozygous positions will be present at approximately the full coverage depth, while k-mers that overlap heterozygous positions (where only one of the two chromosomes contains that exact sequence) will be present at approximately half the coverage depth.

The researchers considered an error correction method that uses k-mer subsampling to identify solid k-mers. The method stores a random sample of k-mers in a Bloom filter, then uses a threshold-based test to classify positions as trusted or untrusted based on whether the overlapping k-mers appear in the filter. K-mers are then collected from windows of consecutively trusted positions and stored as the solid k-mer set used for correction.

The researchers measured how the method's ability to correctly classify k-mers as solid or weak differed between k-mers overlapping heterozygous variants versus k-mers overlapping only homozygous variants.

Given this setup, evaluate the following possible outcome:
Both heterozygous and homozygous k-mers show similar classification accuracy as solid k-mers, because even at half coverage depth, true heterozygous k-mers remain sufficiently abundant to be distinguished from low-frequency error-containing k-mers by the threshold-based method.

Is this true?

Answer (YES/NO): YES